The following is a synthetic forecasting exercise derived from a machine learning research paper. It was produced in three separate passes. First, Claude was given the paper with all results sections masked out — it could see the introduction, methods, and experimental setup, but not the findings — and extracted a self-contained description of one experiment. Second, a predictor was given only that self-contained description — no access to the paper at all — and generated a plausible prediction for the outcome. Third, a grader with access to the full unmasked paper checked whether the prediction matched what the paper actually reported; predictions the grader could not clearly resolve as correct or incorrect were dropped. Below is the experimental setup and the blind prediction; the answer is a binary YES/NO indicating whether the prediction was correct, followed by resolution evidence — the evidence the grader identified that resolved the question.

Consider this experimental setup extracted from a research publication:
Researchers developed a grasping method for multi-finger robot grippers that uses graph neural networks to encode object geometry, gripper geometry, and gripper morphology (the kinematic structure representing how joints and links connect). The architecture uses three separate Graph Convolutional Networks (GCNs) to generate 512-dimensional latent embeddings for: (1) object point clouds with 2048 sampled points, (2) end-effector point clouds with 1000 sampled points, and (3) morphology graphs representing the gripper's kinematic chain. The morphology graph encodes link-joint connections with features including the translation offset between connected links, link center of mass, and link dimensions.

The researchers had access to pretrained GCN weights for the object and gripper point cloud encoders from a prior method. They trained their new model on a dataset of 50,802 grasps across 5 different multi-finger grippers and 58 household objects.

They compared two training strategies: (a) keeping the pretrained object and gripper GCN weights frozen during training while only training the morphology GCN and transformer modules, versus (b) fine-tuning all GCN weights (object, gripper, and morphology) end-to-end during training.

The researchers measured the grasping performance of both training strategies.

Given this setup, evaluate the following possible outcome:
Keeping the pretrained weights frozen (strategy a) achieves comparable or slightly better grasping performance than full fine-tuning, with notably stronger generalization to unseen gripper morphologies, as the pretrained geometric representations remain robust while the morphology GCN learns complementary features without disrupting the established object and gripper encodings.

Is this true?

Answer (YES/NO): YES